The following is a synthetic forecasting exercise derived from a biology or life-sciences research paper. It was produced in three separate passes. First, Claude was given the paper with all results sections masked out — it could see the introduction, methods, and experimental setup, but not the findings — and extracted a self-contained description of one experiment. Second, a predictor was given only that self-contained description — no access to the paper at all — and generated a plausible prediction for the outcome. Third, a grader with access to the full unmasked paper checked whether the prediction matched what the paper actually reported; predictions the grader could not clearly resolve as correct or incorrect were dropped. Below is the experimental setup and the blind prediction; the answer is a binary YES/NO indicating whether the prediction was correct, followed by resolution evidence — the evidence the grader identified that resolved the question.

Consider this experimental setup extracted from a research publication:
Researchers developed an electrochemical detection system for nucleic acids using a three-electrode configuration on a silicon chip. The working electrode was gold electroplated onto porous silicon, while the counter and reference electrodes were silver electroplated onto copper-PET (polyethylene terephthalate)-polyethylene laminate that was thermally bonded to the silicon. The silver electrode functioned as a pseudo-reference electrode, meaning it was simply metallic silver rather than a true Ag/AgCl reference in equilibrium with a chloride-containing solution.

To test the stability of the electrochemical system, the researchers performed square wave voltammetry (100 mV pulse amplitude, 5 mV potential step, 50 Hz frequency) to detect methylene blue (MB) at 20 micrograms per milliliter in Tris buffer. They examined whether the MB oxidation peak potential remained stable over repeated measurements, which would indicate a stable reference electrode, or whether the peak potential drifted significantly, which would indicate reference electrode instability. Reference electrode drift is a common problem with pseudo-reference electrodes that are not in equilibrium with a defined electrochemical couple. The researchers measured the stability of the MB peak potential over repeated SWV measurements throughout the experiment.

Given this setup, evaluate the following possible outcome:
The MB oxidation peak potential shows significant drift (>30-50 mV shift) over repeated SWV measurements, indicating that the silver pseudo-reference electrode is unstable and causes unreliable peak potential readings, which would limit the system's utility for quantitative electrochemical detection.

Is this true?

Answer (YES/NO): NO